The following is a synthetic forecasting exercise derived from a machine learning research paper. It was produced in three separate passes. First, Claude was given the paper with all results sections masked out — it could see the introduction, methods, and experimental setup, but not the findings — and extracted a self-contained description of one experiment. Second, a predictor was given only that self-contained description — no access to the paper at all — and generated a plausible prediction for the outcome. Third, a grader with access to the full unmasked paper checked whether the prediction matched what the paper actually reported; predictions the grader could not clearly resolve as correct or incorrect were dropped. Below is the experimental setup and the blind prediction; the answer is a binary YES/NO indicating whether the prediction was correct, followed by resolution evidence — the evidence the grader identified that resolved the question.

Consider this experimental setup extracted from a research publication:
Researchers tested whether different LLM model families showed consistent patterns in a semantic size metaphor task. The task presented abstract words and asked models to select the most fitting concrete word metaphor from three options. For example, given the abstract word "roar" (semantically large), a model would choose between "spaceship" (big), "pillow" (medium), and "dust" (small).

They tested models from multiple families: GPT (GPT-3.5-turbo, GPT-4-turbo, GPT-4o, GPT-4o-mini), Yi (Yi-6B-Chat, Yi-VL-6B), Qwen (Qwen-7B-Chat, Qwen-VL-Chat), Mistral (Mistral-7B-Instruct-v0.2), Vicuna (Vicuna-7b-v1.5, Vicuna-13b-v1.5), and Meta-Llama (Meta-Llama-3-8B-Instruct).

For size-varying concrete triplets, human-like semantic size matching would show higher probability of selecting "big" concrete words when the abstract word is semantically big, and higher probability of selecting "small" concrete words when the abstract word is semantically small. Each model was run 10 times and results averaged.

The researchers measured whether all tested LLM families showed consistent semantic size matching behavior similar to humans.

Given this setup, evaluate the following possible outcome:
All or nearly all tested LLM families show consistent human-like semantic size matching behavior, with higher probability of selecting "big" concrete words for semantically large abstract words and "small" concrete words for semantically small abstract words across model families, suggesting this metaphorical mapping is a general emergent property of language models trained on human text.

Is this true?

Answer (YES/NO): NO